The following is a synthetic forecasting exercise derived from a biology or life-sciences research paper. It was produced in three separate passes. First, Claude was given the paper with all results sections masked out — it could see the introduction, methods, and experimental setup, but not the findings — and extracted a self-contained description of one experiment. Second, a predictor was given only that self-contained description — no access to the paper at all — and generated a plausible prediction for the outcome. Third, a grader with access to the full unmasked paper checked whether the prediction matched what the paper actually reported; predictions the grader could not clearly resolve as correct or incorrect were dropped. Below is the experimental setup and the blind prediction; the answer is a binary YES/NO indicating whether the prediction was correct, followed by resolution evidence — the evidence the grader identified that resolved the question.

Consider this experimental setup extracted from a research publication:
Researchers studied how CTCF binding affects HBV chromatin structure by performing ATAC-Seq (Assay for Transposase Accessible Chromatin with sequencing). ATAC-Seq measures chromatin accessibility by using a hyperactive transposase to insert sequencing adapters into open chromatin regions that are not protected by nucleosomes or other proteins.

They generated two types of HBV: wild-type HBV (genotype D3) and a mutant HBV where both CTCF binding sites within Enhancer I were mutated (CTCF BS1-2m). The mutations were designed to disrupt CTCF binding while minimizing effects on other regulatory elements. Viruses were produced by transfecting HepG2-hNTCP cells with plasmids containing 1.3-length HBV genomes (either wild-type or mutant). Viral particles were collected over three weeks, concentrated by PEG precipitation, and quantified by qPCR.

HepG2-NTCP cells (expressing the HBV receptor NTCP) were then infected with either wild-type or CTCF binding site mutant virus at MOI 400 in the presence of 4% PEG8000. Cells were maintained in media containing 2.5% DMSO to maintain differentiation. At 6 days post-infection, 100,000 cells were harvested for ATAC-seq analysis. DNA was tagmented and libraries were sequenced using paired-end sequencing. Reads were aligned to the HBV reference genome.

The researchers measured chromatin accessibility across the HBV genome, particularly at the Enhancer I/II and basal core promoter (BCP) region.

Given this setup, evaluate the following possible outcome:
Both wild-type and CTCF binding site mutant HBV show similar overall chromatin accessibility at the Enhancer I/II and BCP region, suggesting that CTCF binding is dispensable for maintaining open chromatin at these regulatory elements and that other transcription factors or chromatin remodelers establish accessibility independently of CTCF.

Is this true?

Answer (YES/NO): NO